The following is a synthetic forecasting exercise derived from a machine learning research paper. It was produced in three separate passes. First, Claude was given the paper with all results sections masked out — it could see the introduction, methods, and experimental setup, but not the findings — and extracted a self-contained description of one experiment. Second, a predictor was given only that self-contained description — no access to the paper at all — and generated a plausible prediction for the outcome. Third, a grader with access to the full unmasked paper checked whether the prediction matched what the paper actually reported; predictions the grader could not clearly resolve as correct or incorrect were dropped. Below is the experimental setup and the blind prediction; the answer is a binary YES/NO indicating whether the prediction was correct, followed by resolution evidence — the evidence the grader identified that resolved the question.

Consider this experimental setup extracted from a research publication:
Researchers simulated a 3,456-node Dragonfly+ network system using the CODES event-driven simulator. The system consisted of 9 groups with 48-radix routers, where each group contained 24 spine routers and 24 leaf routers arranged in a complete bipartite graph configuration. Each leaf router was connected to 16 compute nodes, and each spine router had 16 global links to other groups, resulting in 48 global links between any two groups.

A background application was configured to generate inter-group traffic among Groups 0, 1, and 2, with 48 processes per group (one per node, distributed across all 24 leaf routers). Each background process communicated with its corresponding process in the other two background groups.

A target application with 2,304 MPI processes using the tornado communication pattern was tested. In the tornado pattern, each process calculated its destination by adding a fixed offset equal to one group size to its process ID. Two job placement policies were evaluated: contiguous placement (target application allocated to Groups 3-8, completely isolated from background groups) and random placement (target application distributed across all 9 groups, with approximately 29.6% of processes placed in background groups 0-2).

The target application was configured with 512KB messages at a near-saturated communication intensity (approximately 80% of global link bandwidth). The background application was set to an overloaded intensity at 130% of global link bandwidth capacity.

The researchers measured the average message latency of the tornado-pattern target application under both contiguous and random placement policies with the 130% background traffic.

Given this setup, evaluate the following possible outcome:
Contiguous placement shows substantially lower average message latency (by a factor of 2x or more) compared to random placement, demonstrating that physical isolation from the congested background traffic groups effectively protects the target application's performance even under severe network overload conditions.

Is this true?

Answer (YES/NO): NO